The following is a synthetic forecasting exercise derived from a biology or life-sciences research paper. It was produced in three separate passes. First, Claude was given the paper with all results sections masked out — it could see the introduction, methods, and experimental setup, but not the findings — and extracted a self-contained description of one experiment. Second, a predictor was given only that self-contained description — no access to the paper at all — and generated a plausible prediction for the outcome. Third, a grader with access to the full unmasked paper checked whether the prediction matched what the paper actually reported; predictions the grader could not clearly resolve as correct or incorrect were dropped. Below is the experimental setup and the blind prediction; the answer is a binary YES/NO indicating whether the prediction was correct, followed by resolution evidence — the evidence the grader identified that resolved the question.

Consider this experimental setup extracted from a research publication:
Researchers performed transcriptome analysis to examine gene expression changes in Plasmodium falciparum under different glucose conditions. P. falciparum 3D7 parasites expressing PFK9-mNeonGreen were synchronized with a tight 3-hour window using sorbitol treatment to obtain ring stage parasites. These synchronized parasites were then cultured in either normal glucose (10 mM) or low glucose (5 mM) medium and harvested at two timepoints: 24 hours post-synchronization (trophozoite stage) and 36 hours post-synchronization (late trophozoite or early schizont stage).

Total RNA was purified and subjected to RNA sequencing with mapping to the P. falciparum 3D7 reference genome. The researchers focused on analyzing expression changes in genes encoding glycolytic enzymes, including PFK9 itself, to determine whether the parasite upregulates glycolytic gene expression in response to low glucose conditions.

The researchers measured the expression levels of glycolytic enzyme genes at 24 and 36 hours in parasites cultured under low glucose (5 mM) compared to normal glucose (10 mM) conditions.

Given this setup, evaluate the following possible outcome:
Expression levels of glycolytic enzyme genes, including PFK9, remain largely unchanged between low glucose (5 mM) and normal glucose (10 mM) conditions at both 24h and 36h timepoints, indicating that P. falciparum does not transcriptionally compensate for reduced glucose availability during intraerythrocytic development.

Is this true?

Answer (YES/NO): YES